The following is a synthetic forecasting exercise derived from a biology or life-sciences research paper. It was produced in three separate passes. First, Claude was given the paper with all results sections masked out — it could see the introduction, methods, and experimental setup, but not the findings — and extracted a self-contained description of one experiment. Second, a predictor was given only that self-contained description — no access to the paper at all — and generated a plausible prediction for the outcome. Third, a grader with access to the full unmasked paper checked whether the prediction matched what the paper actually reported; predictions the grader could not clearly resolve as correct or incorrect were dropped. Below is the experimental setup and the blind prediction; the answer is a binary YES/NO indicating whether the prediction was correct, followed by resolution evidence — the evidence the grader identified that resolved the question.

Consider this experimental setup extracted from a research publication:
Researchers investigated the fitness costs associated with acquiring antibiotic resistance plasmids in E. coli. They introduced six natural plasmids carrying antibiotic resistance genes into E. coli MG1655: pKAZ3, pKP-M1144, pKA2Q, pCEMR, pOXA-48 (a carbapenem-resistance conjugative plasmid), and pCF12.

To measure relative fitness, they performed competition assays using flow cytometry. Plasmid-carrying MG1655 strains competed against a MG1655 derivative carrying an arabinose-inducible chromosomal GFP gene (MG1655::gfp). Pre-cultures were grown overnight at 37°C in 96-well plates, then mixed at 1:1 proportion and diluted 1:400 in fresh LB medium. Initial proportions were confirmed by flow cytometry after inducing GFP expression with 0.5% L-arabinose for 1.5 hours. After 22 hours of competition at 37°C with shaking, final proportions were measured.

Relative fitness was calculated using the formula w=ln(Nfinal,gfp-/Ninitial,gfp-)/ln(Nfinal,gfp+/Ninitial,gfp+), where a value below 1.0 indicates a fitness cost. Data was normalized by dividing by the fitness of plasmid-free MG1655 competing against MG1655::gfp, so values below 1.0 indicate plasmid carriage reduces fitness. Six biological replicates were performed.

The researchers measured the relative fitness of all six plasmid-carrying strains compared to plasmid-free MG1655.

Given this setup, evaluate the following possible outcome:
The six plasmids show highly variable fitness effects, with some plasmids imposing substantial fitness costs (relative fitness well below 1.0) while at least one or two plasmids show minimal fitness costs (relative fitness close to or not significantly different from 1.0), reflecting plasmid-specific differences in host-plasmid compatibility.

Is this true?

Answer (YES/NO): NO